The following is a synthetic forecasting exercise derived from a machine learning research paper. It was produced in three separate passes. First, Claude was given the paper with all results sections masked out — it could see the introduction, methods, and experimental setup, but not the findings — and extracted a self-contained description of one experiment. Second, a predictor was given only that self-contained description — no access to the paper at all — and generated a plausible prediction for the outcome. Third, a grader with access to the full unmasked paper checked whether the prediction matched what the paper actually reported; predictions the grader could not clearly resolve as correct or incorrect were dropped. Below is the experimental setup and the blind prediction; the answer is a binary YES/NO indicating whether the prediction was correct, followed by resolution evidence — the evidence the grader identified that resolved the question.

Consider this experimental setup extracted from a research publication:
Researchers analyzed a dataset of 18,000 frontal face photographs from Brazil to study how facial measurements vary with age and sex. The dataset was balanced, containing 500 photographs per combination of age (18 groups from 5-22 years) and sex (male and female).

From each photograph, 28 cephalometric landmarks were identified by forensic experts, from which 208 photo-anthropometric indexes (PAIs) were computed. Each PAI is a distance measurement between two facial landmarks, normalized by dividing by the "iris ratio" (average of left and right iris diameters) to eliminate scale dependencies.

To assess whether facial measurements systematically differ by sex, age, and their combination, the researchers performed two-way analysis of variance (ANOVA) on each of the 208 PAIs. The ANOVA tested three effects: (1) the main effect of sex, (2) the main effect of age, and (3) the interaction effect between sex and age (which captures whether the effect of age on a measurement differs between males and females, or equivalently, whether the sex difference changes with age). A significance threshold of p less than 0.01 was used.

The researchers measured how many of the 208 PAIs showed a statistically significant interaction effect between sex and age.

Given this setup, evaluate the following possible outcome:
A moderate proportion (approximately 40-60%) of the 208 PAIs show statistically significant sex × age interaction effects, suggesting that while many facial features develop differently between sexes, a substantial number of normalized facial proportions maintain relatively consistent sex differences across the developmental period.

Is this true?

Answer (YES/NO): NO